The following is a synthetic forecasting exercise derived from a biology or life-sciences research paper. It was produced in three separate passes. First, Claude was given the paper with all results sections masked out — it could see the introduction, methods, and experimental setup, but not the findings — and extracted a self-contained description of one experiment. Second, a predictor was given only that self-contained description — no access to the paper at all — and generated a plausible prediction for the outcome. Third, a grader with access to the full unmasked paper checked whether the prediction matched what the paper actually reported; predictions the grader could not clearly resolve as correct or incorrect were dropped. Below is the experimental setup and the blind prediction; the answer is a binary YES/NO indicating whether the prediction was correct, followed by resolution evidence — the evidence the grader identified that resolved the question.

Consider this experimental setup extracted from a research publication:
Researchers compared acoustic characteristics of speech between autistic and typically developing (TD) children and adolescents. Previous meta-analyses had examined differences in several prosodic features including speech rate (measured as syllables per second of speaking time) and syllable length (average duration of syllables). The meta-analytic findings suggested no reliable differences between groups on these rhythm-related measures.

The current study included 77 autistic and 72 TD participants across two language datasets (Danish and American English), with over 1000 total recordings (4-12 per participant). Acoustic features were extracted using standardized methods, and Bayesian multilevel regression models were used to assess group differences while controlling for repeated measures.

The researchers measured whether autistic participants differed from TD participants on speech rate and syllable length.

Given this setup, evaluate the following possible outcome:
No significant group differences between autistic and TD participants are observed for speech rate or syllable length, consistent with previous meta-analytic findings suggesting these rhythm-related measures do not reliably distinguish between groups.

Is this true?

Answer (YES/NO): NO